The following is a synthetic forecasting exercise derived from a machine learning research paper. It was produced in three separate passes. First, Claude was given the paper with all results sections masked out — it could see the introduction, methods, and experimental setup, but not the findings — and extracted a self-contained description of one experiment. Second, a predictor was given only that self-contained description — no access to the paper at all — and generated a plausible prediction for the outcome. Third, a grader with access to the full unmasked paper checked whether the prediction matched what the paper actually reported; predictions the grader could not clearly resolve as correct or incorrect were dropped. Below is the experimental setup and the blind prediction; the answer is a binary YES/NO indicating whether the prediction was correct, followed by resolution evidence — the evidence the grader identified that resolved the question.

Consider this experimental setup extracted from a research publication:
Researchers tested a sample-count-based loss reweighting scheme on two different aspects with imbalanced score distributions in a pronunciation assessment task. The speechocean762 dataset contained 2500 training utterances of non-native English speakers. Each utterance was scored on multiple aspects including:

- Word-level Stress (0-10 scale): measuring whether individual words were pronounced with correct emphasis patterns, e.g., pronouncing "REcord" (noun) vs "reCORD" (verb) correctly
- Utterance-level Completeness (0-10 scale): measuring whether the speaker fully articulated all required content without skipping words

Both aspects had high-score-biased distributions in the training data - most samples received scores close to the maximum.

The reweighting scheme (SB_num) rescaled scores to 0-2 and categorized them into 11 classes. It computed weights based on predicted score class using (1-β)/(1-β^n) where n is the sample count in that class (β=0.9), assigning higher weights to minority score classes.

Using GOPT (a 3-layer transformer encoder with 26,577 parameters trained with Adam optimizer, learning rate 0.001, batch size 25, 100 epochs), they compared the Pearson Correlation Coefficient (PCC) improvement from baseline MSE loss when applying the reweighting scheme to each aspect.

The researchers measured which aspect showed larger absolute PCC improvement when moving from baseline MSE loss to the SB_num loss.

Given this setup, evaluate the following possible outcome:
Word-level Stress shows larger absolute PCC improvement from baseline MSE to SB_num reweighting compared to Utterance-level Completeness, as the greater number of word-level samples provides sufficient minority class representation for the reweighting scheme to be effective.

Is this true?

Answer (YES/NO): NO